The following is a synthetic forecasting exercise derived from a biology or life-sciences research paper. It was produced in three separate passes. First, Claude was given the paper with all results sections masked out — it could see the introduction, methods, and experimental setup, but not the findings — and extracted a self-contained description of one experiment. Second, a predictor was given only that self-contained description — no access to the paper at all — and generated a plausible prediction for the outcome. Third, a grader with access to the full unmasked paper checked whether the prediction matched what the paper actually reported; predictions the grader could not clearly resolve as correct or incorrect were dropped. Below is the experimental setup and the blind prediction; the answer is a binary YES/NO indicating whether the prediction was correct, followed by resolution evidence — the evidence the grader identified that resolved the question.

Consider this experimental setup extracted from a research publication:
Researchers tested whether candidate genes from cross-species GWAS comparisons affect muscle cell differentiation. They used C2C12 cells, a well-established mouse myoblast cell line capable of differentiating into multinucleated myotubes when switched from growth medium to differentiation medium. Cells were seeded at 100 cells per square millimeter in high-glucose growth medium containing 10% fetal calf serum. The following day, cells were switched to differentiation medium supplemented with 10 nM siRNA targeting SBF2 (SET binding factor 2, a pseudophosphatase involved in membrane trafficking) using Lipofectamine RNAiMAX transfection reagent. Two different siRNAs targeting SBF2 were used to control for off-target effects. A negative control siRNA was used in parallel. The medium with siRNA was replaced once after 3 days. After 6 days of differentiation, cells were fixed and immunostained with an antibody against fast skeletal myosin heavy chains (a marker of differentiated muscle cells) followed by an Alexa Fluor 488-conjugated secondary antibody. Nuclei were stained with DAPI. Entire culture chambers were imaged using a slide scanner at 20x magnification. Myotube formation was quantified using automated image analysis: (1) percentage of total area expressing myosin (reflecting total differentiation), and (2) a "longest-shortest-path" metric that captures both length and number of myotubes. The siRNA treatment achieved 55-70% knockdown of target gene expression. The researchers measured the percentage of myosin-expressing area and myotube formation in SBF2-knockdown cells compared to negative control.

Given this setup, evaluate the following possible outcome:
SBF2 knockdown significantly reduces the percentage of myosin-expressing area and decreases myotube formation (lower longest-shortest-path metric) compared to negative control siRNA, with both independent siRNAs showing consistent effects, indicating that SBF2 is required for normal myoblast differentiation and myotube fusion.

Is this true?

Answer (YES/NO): NO